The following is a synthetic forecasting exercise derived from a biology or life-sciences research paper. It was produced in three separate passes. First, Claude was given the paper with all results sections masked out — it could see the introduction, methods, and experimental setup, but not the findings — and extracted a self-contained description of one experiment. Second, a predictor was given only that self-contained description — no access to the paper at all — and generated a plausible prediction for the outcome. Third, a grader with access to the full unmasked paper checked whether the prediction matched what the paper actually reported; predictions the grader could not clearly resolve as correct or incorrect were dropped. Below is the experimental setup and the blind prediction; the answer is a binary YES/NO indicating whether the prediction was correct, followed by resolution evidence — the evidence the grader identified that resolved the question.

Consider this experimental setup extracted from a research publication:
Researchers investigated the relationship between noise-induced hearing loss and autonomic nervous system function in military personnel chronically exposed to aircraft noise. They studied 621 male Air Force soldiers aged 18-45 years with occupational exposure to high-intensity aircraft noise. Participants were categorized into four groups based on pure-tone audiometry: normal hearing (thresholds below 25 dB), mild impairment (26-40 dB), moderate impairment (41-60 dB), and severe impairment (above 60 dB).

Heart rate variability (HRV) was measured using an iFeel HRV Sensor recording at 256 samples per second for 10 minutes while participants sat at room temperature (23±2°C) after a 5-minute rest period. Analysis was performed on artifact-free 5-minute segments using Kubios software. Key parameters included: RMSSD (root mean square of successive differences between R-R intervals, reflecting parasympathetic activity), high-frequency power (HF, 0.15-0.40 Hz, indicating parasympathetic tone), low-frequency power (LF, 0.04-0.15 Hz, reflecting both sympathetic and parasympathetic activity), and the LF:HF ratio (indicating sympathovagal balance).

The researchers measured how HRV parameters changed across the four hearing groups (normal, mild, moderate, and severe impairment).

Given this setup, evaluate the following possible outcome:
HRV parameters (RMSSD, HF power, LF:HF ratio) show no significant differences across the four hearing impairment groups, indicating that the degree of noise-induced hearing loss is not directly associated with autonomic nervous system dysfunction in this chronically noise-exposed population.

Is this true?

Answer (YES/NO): NO